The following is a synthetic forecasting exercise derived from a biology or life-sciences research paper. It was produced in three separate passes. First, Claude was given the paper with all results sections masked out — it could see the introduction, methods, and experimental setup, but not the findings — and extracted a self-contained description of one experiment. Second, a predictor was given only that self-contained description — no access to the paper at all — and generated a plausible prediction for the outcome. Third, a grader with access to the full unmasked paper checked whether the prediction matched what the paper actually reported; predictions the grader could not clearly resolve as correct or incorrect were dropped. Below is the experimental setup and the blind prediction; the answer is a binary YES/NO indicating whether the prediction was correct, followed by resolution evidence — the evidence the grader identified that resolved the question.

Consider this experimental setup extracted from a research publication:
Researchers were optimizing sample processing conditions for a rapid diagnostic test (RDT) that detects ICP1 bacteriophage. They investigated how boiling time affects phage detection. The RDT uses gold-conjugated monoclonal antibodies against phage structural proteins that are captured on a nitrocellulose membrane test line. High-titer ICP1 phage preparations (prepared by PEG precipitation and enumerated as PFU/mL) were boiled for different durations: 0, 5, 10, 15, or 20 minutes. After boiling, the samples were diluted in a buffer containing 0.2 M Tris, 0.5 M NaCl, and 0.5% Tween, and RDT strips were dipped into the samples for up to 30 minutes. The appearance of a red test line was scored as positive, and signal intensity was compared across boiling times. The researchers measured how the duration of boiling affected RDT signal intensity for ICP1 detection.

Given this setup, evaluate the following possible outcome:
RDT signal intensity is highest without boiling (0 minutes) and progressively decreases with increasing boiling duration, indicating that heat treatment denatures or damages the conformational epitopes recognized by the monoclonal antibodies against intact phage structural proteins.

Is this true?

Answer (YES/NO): NO